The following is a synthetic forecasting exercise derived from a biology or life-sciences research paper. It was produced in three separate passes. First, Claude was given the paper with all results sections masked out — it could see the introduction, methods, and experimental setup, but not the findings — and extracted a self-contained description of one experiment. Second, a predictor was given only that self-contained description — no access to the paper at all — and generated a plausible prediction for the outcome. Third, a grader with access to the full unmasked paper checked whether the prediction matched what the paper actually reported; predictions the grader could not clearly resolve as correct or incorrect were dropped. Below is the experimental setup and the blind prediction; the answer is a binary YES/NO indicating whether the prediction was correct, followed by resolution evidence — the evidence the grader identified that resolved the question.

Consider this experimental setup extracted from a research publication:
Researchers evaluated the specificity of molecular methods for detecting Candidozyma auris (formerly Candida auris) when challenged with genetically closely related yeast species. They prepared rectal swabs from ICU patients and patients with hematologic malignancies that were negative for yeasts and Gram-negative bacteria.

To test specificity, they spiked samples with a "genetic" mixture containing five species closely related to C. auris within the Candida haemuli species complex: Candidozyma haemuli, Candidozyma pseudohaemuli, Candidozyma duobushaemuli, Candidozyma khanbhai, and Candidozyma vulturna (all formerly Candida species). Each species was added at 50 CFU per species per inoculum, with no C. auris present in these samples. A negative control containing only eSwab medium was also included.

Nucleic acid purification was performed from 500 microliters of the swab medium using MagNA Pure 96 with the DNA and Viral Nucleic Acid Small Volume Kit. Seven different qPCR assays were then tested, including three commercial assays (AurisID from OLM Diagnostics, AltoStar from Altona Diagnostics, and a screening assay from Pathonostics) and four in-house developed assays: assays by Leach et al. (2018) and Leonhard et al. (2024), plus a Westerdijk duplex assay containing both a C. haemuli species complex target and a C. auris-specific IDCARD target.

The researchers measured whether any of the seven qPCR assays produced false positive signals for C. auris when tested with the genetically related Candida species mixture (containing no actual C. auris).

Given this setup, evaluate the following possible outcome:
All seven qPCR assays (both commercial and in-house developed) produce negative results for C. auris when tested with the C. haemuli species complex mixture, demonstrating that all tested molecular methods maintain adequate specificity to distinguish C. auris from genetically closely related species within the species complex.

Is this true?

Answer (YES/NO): NO